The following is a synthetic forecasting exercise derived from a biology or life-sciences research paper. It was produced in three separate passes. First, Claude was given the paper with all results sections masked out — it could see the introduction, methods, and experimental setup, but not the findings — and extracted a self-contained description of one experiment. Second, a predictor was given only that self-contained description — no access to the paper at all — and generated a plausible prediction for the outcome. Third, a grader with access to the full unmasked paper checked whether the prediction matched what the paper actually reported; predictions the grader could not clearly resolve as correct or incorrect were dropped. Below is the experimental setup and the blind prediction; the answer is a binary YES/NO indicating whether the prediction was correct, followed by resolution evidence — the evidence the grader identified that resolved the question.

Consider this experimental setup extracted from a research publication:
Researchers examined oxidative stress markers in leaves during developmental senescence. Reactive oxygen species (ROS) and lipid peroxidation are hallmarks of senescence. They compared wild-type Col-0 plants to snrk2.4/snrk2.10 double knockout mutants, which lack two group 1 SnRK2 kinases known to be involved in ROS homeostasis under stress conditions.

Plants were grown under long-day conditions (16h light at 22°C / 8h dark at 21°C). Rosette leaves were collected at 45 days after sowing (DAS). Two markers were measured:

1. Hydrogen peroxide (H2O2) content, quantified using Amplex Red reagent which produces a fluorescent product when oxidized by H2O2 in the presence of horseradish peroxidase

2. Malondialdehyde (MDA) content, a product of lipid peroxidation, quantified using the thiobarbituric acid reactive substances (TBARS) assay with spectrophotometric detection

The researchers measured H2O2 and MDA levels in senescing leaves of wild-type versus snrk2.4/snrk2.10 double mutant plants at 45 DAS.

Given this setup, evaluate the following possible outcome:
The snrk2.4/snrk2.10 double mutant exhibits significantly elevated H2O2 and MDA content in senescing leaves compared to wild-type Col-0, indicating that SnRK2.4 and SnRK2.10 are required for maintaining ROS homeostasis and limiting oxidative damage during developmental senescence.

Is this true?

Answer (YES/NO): NO